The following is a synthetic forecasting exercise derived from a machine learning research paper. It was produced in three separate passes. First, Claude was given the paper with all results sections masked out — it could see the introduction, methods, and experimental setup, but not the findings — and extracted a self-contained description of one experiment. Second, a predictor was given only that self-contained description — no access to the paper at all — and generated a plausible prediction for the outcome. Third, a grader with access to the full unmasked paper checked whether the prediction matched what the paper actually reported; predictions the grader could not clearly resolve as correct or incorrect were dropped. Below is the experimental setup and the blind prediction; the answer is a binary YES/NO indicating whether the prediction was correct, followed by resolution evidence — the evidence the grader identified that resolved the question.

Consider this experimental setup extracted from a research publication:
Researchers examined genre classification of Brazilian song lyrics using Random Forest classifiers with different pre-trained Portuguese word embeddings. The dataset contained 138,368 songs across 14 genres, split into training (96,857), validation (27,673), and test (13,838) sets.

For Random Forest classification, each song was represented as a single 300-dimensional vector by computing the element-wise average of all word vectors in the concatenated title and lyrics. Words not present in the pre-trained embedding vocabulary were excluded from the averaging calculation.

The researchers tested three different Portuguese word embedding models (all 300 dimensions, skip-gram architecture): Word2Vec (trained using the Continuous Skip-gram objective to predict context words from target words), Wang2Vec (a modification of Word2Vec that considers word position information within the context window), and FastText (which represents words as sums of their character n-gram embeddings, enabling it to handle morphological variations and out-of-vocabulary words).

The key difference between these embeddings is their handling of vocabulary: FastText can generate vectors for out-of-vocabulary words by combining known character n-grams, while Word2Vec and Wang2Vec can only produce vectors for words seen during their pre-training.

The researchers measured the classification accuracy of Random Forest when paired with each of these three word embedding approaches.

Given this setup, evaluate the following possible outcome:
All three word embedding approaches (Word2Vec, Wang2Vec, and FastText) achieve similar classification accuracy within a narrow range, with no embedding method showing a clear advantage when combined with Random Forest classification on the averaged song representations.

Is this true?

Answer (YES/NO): YES